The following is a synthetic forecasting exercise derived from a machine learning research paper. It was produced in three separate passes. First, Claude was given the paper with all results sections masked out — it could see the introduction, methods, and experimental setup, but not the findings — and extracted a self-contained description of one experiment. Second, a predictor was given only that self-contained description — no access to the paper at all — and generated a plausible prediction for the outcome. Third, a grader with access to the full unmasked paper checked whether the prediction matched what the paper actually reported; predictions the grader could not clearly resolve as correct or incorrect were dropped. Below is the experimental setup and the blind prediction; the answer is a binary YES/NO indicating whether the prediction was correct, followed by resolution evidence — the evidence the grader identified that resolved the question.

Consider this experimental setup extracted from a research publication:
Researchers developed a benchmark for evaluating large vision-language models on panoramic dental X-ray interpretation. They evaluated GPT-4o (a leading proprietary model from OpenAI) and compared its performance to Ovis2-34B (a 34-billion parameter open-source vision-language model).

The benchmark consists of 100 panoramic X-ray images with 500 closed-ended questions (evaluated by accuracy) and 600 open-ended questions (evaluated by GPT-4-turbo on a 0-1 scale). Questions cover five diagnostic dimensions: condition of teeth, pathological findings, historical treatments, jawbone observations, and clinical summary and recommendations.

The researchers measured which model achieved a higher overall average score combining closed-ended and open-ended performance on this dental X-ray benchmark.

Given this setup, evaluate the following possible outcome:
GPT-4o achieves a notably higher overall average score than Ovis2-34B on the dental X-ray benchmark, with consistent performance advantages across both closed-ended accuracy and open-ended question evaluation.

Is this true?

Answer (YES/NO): NO